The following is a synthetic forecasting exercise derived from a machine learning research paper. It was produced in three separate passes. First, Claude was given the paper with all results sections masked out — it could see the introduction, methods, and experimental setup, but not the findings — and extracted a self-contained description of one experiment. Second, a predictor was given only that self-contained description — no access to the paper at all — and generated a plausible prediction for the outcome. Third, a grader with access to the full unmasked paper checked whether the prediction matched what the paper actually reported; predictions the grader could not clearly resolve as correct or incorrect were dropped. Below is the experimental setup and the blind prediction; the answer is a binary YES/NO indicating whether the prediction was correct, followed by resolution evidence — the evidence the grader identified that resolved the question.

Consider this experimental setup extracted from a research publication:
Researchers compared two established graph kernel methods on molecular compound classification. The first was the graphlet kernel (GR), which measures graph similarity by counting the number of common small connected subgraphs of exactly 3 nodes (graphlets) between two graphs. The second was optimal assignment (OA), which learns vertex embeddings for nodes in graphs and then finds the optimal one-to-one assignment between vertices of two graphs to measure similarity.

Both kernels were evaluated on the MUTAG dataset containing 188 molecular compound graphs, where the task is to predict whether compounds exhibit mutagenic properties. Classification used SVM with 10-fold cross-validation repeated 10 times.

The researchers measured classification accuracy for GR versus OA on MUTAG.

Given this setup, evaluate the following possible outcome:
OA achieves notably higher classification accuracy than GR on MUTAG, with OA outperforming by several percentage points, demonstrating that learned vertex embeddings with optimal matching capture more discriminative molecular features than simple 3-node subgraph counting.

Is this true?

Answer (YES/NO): YES